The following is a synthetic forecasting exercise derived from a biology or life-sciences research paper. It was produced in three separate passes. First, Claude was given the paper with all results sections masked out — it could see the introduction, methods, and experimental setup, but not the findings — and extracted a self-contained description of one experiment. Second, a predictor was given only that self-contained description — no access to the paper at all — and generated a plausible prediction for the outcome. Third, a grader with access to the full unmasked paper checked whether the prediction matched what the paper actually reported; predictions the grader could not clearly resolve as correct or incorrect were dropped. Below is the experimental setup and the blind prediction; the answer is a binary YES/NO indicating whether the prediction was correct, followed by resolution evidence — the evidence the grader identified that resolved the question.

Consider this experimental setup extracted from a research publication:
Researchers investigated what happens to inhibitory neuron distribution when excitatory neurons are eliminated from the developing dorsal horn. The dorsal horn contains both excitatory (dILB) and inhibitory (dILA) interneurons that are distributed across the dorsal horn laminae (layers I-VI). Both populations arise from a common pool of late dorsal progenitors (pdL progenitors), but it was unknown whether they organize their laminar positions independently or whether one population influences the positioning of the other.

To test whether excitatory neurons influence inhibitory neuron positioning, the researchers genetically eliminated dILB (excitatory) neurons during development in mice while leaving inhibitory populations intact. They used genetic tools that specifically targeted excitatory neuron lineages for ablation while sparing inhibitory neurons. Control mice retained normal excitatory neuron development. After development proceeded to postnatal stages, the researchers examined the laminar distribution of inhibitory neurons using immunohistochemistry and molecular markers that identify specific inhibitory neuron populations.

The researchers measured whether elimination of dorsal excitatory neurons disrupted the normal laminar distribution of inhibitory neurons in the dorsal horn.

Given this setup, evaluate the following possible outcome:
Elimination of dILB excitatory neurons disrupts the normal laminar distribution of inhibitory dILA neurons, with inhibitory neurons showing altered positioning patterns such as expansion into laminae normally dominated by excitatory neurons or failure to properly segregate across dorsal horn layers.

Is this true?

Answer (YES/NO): YES